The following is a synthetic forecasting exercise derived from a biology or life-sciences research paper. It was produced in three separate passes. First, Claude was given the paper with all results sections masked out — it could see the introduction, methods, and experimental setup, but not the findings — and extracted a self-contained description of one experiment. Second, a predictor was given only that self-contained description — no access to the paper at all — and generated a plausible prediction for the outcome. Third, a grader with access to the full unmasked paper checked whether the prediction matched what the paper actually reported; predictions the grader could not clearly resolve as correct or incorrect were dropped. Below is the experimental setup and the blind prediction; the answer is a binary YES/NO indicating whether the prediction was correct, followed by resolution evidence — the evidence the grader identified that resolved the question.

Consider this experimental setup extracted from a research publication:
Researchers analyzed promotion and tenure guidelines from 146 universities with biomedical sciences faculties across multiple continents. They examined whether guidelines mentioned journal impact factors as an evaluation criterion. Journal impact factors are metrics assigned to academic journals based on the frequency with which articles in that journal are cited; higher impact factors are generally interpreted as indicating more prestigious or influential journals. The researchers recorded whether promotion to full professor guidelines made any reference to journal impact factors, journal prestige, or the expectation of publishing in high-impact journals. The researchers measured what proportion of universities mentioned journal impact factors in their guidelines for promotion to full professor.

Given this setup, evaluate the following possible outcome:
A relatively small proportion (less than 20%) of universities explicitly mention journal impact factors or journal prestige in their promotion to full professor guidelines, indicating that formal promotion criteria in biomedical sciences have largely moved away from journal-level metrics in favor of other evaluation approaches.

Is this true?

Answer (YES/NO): NO